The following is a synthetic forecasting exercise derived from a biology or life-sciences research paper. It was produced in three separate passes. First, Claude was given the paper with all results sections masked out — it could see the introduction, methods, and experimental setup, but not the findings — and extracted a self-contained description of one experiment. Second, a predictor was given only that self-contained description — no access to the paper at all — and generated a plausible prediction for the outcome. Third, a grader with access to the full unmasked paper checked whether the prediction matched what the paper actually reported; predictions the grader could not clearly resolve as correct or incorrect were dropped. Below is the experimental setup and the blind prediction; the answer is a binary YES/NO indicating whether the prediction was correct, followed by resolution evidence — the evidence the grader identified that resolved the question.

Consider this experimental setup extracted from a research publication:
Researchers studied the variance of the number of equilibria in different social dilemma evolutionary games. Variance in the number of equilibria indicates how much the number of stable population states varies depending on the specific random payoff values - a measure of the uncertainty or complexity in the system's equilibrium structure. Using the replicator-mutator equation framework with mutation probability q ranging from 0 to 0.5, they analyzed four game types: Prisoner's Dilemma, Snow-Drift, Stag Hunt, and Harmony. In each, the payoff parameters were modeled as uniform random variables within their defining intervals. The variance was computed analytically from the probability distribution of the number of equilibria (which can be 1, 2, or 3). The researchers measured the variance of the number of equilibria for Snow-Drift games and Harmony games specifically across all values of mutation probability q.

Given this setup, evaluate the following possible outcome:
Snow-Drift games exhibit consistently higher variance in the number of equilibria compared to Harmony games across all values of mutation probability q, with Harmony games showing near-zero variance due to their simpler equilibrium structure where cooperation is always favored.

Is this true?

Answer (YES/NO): NO